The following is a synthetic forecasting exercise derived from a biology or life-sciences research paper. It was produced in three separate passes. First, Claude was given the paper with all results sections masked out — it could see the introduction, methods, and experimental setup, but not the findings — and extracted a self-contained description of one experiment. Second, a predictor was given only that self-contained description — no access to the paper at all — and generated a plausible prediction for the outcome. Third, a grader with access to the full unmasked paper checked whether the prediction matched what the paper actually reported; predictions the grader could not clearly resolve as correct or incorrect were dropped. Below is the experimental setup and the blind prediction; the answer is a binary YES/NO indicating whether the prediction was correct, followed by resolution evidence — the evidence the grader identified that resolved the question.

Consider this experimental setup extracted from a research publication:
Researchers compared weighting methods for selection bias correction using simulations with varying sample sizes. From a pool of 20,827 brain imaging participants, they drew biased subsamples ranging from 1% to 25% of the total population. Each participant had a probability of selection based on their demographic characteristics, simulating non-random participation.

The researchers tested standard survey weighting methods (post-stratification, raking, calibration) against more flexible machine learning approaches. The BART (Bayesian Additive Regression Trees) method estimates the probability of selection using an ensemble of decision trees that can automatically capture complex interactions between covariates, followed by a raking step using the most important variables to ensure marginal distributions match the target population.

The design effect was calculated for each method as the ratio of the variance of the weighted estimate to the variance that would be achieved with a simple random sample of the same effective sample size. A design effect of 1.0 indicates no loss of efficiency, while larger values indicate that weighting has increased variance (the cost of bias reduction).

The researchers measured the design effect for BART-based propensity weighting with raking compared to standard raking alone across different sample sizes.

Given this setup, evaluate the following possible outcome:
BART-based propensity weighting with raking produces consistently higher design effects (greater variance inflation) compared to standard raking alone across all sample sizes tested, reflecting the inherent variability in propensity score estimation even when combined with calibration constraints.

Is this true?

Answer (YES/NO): NO